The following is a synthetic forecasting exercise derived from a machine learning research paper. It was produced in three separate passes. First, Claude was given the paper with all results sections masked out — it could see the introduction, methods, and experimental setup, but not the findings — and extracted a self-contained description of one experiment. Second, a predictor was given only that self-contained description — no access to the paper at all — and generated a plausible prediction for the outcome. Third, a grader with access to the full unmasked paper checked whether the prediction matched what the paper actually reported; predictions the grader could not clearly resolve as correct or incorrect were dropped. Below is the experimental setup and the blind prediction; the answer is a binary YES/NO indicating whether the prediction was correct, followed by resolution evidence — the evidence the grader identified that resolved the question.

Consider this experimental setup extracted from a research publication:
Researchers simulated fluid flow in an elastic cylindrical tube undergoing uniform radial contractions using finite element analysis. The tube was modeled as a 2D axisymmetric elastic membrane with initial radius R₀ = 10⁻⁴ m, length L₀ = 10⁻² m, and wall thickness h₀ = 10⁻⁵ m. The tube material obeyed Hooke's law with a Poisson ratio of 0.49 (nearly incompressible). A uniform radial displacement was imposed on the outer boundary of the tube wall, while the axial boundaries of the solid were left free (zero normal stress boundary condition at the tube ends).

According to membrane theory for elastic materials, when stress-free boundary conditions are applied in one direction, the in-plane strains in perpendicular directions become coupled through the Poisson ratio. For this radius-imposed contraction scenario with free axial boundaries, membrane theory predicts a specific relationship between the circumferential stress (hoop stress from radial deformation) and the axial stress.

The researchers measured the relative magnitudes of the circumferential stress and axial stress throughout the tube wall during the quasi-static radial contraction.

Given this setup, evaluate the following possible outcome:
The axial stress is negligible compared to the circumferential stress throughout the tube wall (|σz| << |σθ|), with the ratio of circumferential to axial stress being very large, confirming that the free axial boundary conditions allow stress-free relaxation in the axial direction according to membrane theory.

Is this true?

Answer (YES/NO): YES